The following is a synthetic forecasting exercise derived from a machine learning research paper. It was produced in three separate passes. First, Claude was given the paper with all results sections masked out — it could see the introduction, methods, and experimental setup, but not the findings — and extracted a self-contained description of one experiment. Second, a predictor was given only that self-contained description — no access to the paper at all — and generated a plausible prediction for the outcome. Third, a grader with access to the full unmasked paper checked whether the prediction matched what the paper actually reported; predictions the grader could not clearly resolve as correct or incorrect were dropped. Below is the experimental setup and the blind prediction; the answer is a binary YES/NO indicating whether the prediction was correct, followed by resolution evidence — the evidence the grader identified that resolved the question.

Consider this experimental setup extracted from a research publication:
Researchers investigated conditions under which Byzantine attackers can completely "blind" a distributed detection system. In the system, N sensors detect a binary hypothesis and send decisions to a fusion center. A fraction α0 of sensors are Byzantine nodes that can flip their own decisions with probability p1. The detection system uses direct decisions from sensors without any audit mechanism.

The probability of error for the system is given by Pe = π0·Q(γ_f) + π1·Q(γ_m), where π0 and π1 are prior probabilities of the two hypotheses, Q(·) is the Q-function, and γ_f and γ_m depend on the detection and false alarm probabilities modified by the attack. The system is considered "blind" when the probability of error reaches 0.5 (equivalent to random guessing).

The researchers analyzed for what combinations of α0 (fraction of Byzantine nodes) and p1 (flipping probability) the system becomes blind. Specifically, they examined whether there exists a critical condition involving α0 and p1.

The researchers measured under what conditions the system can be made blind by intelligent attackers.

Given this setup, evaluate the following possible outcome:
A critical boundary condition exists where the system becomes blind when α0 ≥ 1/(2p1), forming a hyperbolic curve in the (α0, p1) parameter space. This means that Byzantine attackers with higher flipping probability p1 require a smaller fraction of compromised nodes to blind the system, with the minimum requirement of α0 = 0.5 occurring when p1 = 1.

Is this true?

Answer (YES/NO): NO